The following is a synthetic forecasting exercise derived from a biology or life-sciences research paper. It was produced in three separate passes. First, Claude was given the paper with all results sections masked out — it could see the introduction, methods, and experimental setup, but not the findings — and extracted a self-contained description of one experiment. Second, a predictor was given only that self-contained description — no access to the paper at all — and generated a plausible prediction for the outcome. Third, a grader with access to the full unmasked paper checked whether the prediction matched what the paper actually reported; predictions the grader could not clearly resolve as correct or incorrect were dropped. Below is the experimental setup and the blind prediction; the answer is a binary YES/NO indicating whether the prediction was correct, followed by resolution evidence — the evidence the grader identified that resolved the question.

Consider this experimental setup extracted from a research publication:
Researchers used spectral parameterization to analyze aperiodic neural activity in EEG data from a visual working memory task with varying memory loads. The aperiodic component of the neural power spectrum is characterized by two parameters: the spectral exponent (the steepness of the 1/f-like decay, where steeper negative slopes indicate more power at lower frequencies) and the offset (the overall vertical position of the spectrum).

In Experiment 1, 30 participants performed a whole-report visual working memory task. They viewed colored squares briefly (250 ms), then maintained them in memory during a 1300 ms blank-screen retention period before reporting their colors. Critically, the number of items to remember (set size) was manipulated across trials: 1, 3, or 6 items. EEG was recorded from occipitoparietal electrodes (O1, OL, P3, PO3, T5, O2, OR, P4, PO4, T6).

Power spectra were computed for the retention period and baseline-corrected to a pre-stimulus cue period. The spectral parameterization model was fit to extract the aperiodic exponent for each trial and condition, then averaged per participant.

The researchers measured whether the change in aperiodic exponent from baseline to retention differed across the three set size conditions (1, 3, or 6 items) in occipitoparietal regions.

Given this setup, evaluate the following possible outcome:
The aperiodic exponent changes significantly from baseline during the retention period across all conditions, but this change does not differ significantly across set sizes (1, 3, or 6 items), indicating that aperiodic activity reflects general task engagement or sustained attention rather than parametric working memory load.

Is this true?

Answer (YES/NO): NO